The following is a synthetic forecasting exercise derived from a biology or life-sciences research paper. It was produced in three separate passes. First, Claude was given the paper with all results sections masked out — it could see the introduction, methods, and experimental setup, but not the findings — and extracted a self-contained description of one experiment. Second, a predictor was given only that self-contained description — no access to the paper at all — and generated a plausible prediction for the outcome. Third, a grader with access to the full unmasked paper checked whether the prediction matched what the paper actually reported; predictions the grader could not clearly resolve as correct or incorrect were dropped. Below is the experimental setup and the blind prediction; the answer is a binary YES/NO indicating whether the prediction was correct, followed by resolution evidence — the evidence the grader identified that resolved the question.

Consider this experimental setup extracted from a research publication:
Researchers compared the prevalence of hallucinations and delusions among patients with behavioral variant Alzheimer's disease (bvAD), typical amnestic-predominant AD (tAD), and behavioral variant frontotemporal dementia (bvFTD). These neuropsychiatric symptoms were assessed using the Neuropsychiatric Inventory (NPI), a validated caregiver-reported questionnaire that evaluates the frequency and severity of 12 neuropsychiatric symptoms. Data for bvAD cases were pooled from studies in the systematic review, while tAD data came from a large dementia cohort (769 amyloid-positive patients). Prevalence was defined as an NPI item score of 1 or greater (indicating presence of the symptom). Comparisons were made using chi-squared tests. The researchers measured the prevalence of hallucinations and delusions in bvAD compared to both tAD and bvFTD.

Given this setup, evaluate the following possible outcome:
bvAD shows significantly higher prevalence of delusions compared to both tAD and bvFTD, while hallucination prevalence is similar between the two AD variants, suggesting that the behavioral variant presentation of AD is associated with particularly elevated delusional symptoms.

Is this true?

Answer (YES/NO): NO